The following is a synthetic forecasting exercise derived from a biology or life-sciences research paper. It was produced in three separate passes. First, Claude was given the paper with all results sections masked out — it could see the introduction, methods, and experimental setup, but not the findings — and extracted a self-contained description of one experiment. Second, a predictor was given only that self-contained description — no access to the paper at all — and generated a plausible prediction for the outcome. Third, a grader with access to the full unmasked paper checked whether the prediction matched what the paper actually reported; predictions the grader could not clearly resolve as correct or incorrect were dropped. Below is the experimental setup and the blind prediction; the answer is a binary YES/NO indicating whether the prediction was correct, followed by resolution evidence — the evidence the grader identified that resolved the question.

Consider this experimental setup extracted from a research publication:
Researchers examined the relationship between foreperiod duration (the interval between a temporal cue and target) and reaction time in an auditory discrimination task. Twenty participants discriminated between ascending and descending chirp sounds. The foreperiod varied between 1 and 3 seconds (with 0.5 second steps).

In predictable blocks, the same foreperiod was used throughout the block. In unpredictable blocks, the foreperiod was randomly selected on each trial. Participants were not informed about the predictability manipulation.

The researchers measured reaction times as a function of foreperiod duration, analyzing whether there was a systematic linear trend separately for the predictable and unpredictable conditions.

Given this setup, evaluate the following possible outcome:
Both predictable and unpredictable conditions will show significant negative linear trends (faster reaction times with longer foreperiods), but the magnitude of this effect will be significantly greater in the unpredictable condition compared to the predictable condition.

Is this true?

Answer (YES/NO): NO